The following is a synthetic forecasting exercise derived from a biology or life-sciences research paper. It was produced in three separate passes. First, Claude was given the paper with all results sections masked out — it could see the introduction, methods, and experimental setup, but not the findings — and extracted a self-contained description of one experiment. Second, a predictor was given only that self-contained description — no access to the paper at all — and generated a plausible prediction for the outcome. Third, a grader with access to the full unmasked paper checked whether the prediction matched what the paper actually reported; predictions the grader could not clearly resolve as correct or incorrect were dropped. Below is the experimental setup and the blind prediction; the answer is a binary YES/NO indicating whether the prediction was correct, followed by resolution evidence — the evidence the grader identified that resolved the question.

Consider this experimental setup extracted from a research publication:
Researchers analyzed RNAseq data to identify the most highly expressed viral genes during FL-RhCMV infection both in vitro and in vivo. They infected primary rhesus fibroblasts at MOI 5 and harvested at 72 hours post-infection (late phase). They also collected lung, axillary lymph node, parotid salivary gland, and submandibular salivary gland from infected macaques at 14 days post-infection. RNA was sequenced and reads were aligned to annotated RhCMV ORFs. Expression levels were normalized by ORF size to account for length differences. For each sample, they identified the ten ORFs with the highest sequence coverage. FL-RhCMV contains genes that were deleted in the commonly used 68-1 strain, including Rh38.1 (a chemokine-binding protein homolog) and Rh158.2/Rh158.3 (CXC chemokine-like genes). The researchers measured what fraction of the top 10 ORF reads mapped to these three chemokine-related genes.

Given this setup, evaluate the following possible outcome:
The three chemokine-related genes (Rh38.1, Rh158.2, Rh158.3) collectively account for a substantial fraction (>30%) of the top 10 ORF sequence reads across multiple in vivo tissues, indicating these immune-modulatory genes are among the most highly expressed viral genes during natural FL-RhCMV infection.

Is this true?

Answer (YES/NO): YES